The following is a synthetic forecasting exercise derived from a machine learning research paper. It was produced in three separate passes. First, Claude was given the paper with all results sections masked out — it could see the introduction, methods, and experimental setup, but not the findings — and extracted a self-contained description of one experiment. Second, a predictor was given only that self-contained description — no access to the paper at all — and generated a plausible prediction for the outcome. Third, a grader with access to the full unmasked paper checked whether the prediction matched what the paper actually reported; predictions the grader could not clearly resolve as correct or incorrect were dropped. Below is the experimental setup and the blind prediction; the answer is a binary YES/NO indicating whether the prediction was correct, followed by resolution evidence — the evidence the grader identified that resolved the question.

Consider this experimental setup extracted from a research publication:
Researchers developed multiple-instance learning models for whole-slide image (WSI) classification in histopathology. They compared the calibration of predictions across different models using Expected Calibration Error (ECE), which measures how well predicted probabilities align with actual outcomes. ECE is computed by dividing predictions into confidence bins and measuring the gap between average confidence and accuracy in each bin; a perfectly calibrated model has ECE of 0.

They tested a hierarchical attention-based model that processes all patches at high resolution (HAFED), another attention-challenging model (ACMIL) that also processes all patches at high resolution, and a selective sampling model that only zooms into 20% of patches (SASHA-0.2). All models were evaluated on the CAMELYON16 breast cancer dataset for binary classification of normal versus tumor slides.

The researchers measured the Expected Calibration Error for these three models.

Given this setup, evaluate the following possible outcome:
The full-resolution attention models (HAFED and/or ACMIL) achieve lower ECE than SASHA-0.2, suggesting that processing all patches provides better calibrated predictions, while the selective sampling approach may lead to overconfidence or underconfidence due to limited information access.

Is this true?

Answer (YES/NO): NO